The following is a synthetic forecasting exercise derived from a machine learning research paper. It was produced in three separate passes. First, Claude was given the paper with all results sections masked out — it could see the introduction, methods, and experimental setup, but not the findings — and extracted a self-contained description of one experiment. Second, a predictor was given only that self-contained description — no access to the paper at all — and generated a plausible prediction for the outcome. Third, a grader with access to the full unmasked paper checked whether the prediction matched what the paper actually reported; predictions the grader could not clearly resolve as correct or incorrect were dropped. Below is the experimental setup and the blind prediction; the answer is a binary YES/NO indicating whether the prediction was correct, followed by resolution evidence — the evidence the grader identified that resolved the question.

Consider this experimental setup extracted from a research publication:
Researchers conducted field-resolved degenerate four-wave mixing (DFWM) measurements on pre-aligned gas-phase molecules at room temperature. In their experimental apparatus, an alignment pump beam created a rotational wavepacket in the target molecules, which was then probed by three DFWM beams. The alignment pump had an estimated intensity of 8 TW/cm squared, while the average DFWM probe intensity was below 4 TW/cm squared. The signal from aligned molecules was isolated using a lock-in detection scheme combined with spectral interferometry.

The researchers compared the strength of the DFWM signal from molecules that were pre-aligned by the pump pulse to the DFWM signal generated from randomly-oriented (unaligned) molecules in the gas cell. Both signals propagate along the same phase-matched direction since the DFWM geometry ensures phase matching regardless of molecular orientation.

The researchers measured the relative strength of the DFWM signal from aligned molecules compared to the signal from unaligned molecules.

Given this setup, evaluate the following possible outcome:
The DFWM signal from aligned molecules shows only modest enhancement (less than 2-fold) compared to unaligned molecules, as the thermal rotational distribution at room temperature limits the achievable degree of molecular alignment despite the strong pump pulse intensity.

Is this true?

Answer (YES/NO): NO